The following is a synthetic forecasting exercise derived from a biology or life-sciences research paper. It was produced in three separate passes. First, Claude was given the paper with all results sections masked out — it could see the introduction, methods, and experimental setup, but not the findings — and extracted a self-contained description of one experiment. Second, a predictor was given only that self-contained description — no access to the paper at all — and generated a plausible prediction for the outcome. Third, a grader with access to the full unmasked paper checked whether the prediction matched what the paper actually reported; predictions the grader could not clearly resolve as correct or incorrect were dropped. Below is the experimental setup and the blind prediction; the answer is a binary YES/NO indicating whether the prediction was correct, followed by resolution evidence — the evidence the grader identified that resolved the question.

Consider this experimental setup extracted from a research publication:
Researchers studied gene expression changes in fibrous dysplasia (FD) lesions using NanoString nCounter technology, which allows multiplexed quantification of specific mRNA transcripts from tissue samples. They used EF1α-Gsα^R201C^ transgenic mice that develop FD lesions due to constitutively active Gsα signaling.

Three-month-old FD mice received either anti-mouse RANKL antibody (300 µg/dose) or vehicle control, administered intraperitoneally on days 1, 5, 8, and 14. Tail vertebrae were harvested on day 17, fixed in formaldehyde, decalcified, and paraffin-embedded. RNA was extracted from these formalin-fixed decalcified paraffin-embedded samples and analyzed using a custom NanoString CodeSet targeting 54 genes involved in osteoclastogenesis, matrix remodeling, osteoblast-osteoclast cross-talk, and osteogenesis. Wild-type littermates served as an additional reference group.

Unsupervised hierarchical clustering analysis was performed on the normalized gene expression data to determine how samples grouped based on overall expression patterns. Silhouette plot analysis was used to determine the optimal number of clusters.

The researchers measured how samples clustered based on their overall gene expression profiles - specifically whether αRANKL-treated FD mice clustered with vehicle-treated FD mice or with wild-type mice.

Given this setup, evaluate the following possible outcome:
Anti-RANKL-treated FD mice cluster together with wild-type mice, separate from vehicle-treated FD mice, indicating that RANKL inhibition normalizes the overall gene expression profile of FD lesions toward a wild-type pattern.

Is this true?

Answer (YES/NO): YES